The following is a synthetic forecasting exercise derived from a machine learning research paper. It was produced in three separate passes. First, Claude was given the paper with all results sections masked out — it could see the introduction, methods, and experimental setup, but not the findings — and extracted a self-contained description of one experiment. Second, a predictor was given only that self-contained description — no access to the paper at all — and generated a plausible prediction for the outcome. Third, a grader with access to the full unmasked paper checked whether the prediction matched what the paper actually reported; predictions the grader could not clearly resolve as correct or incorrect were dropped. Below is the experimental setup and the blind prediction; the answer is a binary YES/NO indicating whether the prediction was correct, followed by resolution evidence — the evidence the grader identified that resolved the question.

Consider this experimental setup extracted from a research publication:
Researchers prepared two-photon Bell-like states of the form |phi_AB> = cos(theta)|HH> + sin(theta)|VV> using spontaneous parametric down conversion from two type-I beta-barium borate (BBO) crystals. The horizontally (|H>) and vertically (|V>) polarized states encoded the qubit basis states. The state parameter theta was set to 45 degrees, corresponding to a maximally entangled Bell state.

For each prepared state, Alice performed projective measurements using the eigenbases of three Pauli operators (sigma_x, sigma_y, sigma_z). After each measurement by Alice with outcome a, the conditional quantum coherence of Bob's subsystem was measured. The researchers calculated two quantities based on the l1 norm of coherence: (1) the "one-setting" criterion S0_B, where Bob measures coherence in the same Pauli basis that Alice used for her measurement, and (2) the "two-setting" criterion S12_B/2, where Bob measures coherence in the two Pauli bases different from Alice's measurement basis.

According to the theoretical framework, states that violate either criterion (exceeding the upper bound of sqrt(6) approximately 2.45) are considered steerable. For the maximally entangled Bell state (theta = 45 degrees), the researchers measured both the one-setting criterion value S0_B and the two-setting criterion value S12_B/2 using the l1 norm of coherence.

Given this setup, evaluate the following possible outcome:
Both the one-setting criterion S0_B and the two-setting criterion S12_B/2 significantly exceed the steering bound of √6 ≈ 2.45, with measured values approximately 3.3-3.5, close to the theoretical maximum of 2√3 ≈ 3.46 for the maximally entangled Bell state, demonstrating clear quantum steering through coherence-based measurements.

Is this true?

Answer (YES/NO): NO